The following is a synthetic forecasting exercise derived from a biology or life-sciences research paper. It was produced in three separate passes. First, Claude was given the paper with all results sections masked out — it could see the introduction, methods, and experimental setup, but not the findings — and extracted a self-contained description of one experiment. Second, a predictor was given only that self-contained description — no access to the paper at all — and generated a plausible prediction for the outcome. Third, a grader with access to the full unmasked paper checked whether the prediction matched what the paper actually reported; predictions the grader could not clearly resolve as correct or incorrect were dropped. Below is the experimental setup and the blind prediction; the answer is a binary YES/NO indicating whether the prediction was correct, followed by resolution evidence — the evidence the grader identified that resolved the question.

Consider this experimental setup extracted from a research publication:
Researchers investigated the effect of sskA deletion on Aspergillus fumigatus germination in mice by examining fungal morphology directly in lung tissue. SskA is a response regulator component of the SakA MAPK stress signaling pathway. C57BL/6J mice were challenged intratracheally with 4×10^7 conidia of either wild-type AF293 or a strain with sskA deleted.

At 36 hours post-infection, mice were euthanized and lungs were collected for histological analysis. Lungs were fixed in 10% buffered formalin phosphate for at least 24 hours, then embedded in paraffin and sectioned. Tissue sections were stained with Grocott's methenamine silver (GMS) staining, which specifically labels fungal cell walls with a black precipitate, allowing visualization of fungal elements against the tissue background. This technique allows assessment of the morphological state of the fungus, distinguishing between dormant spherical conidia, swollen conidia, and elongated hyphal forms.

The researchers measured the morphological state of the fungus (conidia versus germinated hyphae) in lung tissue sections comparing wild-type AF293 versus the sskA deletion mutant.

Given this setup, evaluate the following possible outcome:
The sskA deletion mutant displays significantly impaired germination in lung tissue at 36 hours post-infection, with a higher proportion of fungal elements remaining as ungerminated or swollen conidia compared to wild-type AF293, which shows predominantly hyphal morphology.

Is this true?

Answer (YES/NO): NO